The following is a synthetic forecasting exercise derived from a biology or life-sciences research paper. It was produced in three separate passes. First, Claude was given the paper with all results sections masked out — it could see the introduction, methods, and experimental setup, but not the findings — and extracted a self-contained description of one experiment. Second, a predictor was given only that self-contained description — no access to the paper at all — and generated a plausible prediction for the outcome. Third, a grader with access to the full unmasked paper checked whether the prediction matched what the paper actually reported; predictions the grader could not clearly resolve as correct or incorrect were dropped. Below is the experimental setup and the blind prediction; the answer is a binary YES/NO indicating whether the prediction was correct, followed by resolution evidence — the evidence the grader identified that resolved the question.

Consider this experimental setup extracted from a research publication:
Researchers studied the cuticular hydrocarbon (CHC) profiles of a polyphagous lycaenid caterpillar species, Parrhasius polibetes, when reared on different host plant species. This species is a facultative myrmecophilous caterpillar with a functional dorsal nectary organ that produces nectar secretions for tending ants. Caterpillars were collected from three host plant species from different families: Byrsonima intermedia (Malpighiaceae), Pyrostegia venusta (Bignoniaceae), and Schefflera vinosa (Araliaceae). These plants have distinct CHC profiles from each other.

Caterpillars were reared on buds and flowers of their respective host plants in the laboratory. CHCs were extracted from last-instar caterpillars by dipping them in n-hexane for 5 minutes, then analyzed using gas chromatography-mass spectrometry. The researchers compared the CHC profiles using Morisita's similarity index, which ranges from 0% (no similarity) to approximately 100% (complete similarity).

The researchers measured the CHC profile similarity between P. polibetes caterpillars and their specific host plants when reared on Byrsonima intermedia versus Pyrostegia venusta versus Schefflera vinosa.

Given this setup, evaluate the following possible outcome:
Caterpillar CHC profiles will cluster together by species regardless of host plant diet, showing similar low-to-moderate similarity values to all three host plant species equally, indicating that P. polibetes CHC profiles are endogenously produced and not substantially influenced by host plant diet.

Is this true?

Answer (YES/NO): YES